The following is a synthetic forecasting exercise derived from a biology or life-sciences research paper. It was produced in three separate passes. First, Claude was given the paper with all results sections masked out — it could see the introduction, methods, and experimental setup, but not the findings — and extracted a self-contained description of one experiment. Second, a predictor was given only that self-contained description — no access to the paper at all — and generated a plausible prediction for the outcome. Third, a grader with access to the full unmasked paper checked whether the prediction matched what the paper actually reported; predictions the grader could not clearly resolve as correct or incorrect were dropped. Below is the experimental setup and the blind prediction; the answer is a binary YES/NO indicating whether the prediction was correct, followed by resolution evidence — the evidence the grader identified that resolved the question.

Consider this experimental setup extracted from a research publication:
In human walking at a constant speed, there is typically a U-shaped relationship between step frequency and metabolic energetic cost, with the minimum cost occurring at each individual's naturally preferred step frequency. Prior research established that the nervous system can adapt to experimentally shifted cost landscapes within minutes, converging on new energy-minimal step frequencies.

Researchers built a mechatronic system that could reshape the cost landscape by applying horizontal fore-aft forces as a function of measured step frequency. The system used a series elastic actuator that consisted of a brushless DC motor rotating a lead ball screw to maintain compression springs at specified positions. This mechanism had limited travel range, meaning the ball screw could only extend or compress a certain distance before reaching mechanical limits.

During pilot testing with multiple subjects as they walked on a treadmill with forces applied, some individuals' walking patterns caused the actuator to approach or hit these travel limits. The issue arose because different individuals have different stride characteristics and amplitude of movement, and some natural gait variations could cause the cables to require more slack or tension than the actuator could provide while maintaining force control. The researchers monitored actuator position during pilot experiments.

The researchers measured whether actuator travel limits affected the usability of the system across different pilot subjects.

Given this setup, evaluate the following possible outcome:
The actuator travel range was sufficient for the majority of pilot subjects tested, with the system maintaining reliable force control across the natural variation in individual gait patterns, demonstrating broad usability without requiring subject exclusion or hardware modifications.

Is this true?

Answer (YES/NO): NO